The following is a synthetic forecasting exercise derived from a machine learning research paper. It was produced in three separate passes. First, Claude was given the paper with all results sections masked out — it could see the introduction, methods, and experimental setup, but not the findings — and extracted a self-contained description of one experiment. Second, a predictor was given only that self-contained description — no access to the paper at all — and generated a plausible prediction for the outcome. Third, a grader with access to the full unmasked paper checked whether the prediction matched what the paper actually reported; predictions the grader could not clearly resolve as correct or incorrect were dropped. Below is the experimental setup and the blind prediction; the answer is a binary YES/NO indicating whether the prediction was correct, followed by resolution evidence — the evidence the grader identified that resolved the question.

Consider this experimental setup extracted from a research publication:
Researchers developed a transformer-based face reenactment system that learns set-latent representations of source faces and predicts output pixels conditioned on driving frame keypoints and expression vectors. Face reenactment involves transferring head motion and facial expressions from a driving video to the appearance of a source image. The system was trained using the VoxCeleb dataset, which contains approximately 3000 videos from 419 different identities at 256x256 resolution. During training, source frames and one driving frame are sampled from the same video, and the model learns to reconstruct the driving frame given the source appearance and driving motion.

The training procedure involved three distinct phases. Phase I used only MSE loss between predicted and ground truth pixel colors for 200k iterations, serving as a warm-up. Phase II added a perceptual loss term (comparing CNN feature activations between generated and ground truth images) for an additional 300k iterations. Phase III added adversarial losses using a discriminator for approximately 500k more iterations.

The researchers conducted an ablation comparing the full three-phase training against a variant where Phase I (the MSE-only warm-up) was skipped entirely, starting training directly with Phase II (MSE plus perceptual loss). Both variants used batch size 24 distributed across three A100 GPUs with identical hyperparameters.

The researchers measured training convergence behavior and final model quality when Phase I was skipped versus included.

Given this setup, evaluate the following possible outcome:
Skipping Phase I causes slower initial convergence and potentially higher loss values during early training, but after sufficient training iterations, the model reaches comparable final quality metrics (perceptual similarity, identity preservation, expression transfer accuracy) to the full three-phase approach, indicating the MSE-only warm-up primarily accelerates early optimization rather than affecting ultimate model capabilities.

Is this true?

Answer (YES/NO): NO